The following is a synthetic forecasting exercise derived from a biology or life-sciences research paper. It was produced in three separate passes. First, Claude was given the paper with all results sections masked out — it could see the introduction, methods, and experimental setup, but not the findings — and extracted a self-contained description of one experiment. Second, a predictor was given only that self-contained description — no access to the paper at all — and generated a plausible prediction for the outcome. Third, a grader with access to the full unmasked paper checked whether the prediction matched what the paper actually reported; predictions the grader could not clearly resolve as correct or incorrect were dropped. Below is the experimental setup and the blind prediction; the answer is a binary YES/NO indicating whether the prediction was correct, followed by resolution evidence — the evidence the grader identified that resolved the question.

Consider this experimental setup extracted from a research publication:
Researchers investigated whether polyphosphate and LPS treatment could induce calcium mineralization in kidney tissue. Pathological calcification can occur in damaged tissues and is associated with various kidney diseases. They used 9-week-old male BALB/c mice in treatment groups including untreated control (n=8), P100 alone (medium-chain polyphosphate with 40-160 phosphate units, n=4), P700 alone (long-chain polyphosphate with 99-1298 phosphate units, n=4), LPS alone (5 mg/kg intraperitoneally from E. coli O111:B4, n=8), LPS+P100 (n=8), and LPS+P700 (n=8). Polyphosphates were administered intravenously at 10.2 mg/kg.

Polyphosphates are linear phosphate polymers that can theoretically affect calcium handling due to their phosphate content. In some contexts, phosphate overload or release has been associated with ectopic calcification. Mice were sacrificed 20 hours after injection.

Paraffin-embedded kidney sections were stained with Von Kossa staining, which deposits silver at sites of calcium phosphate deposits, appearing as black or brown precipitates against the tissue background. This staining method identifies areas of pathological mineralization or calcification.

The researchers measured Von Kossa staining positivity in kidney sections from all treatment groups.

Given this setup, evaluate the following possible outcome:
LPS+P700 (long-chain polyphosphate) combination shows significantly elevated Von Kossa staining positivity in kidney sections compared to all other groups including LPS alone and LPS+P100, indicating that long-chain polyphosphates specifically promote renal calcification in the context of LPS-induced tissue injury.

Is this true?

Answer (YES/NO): NO